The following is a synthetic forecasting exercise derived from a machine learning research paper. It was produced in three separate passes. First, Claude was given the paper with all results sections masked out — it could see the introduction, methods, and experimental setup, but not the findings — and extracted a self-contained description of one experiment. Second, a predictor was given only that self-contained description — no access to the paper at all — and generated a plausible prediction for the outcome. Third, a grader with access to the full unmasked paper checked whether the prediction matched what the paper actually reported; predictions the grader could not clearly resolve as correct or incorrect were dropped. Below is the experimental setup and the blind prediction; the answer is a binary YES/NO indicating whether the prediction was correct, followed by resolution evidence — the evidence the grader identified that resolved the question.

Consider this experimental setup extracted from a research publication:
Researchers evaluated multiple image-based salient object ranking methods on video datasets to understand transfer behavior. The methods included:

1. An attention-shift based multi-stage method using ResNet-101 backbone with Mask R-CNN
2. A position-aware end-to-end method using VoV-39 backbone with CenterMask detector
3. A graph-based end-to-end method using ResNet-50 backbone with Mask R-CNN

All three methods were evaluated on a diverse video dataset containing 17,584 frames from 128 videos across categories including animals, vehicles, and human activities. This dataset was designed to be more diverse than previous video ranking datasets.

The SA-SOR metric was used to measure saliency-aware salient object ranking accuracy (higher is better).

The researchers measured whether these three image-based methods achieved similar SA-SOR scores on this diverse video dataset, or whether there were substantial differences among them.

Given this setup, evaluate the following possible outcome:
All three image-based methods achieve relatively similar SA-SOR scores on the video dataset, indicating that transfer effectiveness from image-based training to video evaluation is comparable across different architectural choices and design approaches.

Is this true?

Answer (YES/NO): NO